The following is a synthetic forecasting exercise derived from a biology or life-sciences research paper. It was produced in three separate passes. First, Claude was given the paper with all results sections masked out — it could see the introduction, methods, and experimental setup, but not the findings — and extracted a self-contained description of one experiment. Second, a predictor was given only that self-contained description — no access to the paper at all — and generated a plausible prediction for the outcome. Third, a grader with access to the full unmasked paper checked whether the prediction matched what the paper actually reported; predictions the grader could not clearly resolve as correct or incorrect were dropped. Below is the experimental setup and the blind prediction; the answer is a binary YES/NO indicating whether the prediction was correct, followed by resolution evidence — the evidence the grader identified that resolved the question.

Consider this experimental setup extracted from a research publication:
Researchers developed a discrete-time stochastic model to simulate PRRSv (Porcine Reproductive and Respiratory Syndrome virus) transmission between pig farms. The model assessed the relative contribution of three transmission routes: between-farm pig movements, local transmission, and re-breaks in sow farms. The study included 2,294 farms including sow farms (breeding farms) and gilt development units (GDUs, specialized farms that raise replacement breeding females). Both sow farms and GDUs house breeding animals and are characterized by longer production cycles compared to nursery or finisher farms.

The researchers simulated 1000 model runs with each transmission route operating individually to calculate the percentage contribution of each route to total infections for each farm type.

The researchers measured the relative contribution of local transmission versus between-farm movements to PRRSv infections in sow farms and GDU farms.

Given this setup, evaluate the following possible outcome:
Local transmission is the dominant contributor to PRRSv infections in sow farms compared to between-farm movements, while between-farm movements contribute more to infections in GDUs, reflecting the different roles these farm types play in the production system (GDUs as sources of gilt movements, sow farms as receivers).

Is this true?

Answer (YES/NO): NO